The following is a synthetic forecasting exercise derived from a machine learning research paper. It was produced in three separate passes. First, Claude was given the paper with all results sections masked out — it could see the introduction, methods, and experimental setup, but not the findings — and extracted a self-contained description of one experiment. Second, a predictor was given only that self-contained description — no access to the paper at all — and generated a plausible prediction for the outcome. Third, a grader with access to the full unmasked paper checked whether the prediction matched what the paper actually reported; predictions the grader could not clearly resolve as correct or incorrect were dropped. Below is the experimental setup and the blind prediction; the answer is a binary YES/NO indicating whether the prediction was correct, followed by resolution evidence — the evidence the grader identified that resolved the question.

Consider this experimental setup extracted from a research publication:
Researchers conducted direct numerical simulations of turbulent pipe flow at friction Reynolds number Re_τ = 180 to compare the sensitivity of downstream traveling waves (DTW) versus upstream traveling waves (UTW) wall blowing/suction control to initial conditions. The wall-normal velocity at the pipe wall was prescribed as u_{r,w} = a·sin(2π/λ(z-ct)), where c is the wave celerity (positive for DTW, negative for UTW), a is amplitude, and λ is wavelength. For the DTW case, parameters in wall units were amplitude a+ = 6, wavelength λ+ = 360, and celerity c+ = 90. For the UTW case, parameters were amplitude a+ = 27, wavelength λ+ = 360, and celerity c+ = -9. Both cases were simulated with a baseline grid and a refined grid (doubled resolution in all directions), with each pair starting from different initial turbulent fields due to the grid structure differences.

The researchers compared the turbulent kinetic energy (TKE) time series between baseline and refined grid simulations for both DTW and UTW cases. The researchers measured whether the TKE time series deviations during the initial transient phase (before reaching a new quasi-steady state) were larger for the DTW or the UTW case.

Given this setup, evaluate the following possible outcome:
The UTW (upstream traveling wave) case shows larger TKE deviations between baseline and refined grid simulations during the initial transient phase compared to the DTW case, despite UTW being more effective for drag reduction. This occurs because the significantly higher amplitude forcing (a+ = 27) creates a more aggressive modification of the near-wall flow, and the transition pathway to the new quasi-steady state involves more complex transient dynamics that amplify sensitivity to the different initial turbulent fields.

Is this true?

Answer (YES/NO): YES